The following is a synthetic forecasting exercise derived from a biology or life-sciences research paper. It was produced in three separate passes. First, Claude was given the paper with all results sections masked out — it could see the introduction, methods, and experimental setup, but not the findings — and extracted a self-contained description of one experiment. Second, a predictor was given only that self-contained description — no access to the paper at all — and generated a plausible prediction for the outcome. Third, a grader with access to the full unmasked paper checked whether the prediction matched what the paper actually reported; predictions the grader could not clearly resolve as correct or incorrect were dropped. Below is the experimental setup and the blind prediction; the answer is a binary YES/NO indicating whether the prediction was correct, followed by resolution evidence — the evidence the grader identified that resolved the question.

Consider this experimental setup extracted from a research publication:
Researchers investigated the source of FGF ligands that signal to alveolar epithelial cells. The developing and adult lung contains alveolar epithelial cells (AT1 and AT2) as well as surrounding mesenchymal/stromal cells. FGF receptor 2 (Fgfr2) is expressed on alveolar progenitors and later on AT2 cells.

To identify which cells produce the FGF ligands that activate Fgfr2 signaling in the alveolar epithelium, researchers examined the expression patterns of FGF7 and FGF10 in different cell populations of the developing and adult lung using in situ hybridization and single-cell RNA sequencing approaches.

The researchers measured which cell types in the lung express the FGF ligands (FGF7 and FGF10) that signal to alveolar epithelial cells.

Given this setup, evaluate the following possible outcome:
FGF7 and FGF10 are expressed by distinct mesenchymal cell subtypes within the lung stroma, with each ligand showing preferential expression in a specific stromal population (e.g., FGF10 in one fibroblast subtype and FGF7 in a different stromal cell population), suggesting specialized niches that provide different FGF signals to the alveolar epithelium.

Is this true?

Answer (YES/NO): NO